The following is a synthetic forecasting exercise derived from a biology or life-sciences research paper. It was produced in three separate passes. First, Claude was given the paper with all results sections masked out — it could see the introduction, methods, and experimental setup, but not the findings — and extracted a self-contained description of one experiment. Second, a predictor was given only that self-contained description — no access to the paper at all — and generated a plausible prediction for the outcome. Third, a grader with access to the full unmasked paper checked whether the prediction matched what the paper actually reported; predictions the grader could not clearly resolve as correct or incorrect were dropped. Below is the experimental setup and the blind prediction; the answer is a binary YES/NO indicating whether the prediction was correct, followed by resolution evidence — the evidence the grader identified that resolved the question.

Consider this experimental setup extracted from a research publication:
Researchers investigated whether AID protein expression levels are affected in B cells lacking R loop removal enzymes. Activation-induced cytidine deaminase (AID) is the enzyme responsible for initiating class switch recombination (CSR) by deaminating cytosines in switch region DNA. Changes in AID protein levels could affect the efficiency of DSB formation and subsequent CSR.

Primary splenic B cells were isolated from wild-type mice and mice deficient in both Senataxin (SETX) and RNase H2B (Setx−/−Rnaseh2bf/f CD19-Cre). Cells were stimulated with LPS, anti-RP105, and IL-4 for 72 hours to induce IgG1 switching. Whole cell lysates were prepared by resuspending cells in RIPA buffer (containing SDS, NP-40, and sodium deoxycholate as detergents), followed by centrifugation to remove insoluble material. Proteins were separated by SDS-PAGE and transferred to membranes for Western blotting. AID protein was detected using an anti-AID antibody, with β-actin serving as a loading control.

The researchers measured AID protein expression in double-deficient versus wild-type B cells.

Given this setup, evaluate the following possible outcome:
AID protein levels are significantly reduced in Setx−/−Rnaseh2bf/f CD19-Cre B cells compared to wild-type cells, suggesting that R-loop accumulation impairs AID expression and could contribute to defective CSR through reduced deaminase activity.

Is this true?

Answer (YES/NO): NO